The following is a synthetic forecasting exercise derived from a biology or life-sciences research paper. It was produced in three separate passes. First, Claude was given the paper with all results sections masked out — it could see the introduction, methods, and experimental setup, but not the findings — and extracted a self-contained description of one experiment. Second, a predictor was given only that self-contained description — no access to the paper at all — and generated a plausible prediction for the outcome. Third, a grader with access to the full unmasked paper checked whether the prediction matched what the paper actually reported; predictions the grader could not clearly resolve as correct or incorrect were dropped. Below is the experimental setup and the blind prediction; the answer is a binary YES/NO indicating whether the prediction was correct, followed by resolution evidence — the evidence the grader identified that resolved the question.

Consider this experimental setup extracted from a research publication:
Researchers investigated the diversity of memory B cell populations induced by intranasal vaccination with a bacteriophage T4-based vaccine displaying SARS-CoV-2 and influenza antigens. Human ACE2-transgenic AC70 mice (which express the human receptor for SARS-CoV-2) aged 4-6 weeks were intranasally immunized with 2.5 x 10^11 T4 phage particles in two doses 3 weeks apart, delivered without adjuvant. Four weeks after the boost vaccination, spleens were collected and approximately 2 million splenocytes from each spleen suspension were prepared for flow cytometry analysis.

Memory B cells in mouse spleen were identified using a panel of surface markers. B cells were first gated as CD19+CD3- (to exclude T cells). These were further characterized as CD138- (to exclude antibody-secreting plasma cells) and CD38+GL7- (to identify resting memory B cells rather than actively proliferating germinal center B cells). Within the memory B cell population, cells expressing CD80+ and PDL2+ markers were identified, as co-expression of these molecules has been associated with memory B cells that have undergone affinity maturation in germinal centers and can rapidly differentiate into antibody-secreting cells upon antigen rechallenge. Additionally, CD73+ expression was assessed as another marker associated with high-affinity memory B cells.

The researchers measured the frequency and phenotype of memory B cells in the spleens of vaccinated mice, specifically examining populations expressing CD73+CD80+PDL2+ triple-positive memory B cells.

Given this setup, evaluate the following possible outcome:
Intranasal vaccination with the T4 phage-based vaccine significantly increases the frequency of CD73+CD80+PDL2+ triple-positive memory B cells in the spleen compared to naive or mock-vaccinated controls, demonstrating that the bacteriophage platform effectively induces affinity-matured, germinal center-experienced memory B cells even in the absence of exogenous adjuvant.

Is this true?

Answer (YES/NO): YES